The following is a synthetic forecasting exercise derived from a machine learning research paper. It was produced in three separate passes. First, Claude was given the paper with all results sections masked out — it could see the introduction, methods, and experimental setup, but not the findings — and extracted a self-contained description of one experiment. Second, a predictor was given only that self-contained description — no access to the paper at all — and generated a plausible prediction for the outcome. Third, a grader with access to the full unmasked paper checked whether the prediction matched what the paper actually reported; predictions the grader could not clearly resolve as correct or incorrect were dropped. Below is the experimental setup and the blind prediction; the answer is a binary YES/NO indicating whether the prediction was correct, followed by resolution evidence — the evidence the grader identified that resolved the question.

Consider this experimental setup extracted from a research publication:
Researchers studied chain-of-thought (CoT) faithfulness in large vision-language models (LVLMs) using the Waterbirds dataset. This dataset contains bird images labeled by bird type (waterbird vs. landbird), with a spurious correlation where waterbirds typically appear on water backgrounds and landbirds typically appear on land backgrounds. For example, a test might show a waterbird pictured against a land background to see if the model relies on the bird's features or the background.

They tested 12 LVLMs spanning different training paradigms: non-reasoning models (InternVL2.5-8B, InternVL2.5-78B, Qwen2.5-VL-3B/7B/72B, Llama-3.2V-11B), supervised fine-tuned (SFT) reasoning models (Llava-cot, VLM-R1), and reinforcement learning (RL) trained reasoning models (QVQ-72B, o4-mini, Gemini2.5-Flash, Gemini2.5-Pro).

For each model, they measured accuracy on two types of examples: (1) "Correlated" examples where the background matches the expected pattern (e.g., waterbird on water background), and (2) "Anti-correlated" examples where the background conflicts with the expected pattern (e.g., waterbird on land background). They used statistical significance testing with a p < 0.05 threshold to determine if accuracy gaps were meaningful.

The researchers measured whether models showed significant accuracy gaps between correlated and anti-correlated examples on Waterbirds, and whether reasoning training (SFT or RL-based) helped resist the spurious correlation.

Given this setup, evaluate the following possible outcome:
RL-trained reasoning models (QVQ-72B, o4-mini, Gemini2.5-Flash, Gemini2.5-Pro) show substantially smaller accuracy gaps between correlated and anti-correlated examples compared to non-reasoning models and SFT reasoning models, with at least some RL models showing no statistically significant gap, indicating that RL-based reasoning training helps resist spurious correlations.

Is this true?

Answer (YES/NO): NO